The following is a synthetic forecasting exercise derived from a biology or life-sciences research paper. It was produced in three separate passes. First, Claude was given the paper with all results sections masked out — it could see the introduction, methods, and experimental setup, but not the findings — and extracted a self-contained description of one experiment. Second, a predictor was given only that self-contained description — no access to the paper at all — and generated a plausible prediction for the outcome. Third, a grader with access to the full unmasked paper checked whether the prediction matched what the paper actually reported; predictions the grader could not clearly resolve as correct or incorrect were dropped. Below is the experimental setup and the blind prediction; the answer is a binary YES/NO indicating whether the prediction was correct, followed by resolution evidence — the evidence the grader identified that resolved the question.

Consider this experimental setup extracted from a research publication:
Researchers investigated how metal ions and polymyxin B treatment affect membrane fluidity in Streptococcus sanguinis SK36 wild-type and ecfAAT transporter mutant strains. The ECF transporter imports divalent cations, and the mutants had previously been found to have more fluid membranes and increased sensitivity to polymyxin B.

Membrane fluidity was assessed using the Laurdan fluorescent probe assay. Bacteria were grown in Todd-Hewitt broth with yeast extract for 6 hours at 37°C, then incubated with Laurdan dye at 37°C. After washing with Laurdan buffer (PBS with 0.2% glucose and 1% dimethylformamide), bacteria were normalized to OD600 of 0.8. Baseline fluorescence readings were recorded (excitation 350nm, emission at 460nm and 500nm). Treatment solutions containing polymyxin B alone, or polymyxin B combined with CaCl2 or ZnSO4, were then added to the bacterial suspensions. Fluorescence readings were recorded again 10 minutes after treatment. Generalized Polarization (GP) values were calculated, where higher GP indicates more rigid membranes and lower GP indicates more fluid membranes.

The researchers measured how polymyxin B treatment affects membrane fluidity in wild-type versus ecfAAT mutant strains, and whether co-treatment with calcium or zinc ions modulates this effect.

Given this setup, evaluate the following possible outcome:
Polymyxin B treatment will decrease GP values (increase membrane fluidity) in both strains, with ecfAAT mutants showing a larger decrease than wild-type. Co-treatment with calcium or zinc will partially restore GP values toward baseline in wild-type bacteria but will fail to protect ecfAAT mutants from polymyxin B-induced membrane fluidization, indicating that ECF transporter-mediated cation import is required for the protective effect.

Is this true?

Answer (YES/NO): NO